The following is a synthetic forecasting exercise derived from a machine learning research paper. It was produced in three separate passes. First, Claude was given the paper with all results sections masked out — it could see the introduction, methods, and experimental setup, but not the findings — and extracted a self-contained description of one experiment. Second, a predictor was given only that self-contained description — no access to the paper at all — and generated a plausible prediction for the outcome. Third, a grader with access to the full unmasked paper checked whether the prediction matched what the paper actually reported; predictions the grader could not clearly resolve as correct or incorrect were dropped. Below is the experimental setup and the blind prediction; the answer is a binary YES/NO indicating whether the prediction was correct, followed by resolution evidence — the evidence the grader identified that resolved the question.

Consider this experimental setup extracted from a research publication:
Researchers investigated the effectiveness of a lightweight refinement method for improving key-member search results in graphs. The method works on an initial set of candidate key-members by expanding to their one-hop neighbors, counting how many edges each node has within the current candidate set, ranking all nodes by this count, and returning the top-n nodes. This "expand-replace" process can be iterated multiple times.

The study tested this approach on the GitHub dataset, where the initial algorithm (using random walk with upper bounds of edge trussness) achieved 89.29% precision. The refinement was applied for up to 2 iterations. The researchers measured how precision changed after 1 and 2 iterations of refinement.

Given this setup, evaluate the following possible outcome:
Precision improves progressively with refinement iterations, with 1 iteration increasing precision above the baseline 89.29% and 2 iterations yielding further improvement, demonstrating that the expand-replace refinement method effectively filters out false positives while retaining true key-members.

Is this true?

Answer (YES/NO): YES